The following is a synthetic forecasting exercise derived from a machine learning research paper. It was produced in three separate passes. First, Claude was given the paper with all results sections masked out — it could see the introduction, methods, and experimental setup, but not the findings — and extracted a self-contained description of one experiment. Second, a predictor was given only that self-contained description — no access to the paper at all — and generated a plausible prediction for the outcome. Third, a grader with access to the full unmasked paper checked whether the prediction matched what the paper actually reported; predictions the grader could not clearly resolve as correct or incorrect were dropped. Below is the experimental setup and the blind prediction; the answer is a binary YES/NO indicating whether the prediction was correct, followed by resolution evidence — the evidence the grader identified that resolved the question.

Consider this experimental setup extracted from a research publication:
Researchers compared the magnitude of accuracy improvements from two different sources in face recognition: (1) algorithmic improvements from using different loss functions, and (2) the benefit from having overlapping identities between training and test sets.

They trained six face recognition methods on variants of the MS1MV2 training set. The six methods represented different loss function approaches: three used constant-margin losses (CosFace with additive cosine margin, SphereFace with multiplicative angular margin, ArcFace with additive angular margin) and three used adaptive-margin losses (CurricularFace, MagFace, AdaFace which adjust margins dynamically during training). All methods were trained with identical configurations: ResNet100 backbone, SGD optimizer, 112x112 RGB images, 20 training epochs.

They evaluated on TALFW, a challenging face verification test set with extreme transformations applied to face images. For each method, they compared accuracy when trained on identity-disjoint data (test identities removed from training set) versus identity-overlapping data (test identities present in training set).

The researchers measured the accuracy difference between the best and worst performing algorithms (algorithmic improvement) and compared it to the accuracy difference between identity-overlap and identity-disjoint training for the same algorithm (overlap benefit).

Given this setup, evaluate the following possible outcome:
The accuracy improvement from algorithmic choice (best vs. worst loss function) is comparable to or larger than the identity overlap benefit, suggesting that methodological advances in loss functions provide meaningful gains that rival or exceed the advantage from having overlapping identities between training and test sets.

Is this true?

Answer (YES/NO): NO